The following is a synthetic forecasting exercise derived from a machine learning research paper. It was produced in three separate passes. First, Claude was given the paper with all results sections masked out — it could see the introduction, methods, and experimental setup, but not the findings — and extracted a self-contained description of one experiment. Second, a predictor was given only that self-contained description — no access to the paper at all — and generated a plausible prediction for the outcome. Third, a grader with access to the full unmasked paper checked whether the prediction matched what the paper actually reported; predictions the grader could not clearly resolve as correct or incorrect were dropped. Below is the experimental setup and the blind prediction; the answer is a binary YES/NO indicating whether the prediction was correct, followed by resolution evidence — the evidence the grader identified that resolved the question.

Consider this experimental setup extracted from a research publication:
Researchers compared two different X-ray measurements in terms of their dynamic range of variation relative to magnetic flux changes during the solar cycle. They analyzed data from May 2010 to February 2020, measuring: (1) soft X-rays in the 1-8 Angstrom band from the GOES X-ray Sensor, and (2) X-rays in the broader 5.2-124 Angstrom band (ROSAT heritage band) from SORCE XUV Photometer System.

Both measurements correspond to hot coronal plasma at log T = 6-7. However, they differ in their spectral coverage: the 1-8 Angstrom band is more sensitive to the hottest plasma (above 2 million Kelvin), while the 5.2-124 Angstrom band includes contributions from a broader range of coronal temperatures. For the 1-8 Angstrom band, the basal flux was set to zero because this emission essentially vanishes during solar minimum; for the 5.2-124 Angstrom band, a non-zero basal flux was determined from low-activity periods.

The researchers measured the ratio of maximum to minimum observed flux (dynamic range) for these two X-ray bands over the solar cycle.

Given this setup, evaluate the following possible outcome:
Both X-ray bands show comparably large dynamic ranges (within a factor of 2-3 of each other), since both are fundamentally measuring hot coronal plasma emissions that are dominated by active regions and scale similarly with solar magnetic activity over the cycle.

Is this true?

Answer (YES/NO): NO